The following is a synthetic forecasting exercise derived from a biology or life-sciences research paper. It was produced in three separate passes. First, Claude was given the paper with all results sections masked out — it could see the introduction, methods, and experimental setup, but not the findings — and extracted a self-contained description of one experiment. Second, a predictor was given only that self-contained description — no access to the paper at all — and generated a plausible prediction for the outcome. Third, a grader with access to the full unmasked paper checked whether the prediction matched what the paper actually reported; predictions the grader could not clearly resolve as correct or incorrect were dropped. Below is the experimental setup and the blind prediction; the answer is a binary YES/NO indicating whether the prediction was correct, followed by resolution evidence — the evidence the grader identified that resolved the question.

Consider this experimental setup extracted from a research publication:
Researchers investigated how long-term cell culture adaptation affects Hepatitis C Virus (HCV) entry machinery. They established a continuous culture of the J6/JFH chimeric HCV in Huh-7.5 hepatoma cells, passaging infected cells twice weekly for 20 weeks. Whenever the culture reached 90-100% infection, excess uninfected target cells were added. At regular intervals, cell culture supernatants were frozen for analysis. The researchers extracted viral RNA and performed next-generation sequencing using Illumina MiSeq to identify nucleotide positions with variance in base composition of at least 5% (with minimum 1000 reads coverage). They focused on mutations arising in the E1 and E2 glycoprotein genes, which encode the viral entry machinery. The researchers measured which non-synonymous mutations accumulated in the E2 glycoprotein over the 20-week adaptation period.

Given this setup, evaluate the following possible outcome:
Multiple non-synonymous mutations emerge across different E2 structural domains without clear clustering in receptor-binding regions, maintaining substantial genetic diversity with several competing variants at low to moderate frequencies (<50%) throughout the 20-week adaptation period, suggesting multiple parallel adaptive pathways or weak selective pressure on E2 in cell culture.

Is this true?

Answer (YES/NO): NO